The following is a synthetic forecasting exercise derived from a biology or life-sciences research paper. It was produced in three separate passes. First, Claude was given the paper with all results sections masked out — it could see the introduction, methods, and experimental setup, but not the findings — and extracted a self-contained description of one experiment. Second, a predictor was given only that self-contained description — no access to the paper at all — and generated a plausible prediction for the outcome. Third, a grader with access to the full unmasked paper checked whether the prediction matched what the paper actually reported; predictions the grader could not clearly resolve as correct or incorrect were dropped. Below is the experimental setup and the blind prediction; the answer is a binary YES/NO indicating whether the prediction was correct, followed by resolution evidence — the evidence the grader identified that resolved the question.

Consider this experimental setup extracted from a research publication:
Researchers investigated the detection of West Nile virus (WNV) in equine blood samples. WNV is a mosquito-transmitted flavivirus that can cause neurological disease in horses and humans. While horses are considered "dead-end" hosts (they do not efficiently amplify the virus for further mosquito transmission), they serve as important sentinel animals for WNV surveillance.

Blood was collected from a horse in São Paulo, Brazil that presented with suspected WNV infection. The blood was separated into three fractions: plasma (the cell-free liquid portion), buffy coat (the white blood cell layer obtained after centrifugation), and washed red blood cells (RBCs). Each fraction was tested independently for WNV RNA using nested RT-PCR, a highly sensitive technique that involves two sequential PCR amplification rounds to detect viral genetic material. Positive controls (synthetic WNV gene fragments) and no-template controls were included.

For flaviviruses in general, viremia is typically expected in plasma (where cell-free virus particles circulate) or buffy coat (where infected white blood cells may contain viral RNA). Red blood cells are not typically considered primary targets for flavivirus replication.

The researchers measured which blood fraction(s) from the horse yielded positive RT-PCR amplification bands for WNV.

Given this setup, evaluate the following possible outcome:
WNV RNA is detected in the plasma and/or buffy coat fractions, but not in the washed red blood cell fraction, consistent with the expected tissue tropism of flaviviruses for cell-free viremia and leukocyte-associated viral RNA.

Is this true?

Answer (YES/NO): NO